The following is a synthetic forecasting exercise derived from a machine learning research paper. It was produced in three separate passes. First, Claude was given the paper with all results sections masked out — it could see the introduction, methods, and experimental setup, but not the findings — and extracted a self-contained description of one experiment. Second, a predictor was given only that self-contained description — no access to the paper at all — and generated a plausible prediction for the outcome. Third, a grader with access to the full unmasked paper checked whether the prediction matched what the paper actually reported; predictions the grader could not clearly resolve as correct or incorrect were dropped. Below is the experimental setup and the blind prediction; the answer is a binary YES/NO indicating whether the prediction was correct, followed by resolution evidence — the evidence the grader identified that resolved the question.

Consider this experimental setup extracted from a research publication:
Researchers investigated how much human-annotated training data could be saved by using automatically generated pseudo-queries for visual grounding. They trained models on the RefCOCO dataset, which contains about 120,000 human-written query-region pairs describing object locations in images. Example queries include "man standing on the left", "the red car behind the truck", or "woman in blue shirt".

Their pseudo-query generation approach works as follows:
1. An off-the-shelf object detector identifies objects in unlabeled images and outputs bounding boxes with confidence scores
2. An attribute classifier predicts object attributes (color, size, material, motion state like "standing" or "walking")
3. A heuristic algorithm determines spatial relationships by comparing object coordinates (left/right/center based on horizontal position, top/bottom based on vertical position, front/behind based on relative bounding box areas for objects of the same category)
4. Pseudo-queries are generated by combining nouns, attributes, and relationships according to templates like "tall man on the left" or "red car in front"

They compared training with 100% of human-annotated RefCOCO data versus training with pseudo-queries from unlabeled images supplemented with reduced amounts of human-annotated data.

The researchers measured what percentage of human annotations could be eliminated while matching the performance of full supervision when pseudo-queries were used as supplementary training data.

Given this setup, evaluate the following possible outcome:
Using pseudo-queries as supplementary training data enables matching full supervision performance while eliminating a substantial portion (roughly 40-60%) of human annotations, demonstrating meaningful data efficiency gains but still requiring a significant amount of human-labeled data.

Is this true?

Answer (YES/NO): NO